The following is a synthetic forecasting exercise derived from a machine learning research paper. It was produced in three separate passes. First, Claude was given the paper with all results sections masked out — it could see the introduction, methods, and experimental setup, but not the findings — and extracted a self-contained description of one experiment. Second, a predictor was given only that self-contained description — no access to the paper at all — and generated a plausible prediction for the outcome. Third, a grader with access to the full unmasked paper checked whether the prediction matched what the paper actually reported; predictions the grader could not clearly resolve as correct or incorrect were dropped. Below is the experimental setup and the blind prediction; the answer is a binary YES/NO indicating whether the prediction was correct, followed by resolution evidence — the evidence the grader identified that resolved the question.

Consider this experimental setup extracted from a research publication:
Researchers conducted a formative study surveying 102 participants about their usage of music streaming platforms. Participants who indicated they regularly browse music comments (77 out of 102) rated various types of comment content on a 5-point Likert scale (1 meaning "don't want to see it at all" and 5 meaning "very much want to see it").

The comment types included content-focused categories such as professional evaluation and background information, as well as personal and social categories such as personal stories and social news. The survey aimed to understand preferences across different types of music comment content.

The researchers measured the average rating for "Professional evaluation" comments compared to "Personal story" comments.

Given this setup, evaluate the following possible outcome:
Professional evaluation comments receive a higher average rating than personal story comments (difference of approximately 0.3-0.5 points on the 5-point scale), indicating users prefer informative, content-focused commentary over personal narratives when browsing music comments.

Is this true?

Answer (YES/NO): NO